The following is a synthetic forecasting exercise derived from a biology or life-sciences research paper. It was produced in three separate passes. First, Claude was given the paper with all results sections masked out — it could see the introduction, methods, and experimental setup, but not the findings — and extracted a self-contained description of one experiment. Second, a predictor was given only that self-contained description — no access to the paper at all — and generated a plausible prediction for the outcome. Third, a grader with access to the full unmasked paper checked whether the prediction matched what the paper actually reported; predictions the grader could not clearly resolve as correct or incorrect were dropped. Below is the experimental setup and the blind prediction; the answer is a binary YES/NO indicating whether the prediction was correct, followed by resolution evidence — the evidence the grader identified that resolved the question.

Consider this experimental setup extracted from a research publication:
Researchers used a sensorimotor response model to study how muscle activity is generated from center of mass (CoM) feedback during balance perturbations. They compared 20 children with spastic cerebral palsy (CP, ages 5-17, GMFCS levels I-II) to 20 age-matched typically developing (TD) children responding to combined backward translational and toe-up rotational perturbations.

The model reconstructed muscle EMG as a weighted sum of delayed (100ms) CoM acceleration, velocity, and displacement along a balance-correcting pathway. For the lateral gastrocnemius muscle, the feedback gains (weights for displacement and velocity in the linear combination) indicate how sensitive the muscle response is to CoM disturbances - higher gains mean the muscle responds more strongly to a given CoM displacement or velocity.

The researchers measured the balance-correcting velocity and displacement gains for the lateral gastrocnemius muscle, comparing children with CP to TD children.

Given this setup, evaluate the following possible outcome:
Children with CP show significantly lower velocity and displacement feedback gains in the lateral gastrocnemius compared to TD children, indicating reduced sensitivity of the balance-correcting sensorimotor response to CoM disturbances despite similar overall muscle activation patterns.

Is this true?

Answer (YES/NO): NO